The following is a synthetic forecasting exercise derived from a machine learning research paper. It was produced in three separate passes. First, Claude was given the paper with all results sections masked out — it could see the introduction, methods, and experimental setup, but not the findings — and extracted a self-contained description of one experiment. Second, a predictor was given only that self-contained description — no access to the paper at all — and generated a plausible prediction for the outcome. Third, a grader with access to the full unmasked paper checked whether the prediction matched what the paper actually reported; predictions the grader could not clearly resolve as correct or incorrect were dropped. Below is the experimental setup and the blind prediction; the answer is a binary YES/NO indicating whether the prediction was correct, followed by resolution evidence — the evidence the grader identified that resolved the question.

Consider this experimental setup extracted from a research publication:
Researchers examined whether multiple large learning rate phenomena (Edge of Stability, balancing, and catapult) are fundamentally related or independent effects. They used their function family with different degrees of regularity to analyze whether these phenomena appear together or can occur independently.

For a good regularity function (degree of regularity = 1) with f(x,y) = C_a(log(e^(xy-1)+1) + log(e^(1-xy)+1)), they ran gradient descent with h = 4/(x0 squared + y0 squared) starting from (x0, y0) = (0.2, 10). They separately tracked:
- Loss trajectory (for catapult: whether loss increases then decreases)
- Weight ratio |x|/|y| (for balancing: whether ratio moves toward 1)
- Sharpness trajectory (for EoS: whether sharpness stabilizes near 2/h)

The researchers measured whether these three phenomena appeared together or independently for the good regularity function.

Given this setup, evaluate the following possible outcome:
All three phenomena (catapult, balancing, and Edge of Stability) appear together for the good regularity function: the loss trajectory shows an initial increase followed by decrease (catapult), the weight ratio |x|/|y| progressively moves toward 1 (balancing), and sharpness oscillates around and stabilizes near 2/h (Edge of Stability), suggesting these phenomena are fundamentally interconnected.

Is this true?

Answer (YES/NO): YES